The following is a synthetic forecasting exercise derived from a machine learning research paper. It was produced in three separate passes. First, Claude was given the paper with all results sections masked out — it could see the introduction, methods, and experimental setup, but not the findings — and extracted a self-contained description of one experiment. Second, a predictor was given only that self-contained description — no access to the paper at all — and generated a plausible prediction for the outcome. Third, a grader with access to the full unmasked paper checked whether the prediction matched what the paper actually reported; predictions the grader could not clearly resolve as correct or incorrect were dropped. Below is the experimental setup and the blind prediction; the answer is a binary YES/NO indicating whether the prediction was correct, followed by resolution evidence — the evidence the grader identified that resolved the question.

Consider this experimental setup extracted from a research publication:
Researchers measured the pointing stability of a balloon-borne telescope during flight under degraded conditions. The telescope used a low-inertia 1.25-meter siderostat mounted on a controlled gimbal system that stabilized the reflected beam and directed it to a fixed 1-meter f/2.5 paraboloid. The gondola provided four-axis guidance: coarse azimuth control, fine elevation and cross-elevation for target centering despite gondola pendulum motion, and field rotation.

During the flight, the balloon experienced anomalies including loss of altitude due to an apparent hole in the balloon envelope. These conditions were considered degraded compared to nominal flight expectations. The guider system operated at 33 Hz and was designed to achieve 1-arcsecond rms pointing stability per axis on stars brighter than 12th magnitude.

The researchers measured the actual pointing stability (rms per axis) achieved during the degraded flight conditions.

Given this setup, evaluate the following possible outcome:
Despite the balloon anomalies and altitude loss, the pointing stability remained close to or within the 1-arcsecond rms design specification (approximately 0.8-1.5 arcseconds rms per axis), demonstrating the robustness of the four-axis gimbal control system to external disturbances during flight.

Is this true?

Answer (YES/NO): NO